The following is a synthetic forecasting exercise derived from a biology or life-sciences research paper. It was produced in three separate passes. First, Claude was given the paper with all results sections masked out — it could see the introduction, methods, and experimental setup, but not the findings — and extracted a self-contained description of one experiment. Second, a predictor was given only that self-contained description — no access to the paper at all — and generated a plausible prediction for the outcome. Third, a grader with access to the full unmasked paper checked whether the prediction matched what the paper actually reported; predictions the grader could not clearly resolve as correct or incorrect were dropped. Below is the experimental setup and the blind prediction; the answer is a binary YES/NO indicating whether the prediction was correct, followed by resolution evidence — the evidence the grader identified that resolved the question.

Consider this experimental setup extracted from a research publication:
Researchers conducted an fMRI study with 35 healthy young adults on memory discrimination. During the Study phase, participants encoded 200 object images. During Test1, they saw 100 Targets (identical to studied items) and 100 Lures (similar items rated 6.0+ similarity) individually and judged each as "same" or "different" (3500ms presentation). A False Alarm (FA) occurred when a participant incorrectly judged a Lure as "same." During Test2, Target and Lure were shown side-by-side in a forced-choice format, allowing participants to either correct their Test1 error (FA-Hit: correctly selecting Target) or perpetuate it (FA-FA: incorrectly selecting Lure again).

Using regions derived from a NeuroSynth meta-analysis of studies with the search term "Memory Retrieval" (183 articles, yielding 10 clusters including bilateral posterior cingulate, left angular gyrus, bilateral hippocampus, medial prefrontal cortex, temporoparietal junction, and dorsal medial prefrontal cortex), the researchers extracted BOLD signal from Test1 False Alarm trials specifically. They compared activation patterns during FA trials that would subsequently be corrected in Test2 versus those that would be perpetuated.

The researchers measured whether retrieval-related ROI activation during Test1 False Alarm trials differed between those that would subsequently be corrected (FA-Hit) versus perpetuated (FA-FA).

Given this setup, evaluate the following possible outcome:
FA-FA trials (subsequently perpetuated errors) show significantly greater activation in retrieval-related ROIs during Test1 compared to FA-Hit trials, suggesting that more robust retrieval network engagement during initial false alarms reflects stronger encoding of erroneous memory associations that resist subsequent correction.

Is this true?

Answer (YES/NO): NO